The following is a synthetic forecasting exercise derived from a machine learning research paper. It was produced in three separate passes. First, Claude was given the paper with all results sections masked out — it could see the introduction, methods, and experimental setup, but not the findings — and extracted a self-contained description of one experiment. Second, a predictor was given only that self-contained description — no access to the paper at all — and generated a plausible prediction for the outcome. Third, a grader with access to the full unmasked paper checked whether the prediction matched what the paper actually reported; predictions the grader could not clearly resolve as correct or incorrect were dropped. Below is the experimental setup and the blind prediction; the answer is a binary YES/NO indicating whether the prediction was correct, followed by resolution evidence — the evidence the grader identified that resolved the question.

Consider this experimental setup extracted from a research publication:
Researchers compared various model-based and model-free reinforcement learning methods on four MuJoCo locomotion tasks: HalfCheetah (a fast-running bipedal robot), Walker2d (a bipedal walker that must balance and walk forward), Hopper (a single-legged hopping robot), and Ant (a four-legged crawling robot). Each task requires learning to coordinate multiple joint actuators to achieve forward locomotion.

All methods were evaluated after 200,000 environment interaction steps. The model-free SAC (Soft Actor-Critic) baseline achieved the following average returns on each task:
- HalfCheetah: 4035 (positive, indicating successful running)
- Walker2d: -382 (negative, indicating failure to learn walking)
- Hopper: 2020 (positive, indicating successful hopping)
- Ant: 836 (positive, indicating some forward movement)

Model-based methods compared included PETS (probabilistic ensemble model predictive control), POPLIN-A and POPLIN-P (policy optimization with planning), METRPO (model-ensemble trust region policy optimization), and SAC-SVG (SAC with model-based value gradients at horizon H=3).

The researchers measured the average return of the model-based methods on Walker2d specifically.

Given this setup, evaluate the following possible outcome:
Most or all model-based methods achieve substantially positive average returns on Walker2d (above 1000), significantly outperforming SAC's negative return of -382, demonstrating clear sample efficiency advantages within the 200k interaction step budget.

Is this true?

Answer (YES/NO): NO